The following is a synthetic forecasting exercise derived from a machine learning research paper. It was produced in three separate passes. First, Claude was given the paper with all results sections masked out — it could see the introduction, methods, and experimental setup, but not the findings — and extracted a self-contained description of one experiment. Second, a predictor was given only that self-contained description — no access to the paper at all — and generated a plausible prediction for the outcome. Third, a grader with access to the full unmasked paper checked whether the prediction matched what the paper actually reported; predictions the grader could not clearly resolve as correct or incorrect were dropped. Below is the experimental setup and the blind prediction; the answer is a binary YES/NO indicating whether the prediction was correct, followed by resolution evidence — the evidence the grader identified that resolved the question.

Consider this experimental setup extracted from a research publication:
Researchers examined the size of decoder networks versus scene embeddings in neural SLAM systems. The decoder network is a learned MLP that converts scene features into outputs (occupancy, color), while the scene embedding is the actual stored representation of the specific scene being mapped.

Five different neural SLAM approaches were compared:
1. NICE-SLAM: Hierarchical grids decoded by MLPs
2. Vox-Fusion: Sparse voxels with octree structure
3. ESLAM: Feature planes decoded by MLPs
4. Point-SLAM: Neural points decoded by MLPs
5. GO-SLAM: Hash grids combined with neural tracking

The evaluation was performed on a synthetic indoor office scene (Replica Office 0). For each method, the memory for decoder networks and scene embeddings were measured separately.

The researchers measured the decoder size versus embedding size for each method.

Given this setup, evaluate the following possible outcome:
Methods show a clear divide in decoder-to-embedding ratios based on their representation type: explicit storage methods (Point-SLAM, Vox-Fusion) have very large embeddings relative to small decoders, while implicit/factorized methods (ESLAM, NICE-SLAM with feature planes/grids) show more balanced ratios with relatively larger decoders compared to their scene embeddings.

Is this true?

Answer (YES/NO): NO